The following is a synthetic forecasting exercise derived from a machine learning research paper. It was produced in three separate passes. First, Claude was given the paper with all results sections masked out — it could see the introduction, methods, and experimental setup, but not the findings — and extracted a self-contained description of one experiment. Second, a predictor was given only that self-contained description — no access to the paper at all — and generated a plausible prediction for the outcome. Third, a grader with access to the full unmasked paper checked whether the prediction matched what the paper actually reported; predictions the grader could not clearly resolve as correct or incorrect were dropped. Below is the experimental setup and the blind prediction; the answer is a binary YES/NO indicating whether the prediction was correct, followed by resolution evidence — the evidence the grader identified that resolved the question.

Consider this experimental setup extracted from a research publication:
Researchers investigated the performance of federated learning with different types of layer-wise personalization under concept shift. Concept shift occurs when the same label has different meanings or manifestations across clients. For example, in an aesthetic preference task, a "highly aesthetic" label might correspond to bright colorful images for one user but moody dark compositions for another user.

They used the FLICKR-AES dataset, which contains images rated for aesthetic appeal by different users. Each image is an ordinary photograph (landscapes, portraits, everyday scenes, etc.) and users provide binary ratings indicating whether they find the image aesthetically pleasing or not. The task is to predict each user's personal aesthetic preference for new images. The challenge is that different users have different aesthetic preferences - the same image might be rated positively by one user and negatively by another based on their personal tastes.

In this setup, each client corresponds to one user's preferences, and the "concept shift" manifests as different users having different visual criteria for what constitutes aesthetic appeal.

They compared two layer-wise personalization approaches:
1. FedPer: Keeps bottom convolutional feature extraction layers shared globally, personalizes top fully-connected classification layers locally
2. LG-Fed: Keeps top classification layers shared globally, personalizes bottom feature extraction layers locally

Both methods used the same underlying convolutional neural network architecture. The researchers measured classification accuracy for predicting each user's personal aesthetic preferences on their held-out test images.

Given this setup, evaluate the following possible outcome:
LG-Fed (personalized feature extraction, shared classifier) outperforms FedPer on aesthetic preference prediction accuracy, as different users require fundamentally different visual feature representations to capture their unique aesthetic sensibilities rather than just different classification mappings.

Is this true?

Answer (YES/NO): NO